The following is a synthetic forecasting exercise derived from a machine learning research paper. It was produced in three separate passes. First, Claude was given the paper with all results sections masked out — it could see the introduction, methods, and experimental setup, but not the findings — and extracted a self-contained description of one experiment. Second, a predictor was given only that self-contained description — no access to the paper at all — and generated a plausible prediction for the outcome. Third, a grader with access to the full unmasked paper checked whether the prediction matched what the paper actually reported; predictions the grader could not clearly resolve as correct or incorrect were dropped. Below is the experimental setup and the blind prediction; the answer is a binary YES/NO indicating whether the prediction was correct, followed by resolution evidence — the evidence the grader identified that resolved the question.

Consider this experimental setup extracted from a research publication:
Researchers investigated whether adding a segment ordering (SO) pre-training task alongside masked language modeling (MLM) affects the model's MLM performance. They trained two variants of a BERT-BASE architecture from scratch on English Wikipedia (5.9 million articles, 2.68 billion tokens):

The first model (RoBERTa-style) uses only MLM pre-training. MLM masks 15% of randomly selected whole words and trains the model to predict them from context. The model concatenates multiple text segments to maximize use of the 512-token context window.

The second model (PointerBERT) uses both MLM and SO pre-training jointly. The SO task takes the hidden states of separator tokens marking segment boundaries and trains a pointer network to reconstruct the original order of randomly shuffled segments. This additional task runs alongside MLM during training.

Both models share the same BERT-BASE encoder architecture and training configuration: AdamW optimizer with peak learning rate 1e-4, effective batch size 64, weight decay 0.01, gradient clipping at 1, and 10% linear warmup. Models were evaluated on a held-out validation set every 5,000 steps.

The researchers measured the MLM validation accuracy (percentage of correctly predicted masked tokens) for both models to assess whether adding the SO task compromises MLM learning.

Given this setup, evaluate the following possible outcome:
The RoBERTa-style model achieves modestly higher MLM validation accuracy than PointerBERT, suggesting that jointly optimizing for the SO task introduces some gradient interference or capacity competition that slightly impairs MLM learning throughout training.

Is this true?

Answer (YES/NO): NO